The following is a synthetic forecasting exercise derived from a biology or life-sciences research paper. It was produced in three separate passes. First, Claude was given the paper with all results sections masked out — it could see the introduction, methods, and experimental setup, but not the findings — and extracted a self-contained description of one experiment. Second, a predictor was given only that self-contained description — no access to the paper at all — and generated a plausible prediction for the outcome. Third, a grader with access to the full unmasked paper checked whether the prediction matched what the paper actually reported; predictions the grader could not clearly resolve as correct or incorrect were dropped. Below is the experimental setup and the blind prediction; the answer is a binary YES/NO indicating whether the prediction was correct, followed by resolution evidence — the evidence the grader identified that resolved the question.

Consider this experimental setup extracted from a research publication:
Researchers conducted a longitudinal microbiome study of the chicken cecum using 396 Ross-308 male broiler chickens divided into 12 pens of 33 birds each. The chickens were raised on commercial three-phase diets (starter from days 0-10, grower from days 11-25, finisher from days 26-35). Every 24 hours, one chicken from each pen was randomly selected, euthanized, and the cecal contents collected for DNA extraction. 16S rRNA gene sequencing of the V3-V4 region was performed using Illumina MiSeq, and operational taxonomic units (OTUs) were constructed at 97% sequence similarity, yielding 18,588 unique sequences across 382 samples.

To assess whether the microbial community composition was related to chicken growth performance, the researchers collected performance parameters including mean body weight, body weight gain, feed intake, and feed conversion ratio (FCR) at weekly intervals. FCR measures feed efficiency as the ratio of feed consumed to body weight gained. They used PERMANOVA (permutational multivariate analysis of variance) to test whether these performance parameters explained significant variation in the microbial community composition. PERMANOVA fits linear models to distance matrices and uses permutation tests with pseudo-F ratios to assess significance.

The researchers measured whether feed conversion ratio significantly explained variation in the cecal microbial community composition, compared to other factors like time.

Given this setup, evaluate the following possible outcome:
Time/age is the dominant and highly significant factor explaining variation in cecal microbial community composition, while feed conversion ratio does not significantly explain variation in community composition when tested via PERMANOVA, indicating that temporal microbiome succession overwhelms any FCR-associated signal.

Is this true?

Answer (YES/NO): NO